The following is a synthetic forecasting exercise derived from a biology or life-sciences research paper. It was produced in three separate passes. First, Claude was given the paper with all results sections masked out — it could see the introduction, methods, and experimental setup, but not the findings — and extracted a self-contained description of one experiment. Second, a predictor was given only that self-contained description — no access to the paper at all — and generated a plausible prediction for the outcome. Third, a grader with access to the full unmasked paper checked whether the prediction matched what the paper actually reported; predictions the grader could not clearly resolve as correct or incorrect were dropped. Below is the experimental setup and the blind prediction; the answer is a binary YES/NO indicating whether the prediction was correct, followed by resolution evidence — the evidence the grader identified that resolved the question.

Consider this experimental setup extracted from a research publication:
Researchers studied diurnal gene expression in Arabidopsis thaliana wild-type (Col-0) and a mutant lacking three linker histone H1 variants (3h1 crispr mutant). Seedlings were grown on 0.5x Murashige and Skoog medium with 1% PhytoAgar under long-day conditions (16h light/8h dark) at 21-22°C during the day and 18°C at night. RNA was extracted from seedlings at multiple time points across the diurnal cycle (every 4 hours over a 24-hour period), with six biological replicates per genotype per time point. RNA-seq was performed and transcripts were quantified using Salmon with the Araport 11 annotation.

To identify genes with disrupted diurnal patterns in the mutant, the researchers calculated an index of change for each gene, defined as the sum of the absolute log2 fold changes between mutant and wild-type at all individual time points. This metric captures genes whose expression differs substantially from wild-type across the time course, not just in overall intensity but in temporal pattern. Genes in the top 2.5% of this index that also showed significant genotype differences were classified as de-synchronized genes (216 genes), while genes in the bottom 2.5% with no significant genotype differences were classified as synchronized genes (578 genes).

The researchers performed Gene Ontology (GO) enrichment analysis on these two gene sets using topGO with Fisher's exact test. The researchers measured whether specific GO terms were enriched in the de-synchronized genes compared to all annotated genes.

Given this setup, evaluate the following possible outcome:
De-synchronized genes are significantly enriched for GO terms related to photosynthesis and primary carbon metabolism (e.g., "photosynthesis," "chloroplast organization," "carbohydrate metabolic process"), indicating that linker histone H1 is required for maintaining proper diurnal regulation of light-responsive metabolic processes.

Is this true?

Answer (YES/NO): NO